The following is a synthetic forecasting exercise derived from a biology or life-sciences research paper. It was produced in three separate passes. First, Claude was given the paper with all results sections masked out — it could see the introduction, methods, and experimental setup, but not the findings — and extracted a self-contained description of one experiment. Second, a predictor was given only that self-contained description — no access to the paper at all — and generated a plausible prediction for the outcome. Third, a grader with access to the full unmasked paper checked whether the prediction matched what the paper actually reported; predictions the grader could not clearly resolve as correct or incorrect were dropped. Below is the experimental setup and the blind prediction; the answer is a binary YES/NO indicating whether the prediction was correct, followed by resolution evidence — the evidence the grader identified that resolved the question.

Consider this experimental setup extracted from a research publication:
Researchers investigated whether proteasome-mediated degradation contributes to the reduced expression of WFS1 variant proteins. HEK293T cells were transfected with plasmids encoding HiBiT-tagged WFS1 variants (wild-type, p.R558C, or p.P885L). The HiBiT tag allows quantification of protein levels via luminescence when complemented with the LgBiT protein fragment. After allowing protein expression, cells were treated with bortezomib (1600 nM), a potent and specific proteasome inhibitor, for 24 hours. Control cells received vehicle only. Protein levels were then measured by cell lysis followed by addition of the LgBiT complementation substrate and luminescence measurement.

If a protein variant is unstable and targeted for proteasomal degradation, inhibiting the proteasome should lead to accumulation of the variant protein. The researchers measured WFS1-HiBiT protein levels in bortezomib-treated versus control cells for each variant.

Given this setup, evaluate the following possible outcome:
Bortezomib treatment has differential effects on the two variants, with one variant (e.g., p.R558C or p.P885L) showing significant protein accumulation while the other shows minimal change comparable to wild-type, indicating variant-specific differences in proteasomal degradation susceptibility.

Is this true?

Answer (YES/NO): NO